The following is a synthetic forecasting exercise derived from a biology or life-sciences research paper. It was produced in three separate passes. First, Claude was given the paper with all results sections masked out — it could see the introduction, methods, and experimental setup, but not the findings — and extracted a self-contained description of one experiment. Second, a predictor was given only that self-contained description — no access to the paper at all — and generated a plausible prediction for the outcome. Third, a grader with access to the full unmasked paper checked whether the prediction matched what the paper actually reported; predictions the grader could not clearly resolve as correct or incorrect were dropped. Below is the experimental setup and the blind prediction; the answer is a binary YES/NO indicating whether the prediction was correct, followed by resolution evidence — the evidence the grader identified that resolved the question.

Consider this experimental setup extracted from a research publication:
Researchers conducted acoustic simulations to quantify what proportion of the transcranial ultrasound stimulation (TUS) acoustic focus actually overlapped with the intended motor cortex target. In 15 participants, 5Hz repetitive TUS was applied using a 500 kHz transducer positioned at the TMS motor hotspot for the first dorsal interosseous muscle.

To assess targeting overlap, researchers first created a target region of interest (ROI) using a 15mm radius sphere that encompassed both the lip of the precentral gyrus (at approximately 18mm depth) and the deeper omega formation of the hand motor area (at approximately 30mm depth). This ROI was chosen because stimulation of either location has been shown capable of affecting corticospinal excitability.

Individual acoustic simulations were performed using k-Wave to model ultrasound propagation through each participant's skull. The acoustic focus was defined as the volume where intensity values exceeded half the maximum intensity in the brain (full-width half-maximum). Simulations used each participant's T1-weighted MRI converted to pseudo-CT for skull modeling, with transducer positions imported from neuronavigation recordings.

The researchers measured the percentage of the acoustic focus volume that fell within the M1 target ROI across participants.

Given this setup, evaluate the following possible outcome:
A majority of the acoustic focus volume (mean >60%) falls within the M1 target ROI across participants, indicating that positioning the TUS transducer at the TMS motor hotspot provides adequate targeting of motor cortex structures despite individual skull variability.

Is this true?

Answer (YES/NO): NO